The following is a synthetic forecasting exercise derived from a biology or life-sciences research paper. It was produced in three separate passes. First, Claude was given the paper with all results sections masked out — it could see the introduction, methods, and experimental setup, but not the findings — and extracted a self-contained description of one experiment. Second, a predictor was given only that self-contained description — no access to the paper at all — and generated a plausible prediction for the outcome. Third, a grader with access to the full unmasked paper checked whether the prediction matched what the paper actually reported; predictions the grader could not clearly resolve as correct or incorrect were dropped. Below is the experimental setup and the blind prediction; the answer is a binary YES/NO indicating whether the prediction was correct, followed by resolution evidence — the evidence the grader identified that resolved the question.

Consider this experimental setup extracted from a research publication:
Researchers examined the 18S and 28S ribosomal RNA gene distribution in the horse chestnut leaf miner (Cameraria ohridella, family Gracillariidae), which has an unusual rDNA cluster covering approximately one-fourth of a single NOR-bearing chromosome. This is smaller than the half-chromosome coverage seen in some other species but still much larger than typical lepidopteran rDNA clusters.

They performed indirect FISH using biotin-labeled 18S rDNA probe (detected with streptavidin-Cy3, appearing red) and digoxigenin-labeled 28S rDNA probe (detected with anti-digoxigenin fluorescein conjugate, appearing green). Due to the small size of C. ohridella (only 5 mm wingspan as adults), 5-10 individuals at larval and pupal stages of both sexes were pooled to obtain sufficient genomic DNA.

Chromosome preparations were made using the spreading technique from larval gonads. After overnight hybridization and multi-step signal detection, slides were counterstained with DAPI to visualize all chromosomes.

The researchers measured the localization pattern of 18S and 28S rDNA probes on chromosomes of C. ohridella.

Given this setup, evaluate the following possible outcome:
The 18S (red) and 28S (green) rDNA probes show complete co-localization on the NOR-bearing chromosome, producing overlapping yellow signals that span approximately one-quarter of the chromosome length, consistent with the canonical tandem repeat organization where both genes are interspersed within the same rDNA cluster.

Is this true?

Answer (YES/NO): YES